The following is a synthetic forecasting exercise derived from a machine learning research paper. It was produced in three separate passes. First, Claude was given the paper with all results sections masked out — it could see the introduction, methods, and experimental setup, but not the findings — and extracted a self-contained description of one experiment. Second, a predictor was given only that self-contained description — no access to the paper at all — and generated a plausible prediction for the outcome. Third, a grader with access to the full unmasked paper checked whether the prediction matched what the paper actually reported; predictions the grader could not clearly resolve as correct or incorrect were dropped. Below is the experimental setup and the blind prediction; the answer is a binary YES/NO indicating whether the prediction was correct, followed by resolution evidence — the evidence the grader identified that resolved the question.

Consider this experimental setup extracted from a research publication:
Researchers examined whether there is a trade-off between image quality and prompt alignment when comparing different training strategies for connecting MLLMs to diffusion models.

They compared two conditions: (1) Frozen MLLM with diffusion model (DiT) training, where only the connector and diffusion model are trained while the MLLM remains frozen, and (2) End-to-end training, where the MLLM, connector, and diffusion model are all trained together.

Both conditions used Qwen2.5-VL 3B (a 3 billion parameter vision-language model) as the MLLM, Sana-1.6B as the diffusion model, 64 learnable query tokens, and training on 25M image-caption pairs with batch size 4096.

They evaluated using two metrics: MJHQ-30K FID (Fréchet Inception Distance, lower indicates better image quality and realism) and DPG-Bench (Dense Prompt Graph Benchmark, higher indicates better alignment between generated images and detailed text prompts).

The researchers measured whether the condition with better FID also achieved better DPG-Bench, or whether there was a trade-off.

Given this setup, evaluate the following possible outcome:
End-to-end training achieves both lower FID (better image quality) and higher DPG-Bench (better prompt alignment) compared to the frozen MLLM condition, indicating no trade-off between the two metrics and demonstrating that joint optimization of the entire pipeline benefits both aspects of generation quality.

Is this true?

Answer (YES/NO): NO